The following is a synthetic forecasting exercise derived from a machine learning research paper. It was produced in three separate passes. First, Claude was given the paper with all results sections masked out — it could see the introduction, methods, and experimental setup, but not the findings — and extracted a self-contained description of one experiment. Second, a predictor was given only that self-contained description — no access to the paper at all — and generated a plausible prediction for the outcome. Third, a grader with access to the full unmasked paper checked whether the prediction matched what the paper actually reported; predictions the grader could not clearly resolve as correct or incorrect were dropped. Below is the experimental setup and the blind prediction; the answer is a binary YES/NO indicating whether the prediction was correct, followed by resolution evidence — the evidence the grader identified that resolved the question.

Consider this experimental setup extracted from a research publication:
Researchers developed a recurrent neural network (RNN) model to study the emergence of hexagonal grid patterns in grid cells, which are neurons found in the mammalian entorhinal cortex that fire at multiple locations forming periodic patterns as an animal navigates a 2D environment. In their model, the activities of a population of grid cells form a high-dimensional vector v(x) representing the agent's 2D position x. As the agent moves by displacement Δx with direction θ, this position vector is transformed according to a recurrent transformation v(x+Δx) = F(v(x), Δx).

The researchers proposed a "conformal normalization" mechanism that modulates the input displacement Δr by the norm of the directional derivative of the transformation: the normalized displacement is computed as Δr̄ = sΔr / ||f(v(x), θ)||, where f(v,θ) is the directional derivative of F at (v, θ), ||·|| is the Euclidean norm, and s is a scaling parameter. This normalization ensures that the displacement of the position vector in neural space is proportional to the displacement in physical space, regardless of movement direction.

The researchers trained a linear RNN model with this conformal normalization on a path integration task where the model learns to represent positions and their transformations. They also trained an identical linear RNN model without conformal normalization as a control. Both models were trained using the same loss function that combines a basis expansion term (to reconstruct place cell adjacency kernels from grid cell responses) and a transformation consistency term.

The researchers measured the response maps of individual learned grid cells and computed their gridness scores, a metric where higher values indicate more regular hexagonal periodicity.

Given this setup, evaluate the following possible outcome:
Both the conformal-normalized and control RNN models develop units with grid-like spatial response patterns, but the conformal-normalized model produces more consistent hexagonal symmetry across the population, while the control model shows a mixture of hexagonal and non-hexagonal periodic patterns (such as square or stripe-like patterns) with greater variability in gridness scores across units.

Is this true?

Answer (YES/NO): NO